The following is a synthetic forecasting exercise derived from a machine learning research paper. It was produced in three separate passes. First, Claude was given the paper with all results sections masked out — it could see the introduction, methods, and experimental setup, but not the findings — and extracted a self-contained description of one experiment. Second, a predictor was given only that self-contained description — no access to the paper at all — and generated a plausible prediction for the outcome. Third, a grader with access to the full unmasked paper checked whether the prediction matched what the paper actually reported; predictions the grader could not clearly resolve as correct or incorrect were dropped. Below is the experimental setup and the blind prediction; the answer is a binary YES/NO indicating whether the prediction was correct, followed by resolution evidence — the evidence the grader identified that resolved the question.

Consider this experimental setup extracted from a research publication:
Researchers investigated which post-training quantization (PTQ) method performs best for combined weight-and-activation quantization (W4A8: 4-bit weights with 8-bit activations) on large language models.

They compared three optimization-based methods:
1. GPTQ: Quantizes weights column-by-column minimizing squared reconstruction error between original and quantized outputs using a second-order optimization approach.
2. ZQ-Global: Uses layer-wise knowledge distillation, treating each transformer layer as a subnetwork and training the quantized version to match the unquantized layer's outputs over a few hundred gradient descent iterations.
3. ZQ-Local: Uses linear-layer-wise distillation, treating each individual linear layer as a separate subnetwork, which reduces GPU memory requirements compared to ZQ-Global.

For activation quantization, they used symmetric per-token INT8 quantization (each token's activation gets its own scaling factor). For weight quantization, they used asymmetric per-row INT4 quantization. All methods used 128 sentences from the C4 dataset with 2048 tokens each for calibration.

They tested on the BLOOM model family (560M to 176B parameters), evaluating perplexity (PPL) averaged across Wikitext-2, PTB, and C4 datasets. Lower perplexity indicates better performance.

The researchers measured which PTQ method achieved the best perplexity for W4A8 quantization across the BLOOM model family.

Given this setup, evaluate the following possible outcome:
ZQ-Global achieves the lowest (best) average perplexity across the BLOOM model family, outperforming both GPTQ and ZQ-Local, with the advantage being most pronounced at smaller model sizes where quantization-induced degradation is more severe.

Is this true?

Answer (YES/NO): NO